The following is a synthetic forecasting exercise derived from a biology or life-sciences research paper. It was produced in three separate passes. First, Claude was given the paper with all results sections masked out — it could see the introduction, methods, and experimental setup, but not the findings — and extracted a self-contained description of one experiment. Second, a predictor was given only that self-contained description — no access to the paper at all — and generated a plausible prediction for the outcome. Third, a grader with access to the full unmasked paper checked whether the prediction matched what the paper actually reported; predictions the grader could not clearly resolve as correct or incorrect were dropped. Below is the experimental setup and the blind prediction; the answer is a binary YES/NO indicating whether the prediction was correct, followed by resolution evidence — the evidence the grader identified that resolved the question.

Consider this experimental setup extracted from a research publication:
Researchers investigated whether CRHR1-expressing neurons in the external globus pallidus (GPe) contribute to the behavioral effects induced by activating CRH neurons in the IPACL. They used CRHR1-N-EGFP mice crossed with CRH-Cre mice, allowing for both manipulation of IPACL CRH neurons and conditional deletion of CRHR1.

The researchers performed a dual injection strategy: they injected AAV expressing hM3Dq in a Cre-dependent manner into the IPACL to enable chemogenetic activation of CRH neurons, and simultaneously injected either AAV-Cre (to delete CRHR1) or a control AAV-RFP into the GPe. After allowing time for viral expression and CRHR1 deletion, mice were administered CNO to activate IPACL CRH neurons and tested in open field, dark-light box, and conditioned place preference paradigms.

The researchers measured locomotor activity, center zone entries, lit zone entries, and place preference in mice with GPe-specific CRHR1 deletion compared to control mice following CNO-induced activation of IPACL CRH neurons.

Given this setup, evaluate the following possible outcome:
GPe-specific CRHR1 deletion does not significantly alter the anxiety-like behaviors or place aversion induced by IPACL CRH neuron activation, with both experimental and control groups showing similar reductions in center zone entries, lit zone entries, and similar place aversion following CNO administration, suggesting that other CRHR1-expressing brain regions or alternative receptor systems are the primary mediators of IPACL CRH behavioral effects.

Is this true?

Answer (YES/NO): NO